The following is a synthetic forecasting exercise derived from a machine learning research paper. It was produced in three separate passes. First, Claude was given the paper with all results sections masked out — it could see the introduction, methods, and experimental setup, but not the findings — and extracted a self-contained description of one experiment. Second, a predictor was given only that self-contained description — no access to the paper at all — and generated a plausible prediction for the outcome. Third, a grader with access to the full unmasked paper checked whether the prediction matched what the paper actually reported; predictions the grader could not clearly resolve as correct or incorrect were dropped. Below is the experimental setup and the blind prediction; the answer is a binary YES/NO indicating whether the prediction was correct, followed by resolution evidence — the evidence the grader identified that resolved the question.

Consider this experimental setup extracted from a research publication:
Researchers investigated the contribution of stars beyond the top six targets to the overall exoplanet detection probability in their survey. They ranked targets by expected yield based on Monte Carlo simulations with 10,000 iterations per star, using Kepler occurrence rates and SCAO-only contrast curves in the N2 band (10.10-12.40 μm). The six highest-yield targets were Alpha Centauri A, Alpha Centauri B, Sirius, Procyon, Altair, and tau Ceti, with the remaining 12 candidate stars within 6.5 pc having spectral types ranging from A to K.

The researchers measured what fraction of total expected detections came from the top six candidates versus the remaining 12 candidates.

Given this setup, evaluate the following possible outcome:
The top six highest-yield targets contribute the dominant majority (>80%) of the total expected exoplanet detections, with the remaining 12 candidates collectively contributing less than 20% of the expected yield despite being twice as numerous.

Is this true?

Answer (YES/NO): YES